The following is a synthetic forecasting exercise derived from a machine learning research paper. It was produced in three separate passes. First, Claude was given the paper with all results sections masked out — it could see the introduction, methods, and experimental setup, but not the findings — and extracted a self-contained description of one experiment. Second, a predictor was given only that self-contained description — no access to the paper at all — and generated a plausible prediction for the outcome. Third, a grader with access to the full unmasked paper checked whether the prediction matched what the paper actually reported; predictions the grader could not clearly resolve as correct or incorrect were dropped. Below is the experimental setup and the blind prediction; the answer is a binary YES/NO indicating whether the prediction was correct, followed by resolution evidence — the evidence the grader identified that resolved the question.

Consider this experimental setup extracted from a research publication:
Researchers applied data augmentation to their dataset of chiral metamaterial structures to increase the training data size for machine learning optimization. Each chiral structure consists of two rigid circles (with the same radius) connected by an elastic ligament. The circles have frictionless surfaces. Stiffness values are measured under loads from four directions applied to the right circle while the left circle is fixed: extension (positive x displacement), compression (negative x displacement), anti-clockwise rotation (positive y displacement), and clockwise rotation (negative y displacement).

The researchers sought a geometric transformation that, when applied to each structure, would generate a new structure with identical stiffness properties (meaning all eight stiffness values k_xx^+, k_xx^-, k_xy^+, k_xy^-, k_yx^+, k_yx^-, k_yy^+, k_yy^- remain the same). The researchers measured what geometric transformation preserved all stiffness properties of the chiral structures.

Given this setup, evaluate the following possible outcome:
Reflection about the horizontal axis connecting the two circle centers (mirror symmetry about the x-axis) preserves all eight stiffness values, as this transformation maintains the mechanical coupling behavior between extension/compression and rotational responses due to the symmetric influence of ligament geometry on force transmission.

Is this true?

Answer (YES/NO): NO